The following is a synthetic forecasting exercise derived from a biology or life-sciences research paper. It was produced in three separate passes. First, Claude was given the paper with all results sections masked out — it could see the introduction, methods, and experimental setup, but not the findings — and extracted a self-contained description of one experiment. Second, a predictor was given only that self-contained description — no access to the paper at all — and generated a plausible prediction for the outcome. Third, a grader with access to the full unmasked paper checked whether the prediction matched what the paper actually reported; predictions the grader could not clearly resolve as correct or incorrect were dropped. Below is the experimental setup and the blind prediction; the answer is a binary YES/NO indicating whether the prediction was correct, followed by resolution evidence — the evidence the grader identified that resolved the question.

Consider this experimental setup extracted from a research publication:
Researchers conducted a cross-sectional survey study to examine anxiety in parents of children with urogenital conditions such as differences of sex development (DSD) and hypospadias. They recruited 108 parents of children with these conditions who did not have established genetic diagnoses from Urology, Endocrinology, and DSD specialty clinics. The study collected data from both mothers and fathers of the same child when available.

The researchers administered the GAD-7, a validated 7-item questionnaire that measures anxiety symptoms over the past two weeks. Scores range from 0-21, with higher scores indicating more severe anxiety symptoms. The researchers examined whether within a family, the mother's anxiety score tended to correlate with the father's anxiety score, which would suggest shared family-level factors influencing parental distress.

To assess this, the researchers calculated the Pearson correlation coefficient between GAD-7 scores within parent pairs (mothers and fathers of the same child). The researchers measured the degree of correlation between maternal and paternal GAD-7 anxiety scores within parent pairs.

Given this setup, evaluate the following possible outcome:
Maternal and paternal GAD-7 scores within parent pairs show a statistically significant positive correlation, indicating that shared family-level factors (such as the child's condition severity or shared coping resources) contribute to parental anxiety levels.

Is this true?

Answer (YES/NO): NO